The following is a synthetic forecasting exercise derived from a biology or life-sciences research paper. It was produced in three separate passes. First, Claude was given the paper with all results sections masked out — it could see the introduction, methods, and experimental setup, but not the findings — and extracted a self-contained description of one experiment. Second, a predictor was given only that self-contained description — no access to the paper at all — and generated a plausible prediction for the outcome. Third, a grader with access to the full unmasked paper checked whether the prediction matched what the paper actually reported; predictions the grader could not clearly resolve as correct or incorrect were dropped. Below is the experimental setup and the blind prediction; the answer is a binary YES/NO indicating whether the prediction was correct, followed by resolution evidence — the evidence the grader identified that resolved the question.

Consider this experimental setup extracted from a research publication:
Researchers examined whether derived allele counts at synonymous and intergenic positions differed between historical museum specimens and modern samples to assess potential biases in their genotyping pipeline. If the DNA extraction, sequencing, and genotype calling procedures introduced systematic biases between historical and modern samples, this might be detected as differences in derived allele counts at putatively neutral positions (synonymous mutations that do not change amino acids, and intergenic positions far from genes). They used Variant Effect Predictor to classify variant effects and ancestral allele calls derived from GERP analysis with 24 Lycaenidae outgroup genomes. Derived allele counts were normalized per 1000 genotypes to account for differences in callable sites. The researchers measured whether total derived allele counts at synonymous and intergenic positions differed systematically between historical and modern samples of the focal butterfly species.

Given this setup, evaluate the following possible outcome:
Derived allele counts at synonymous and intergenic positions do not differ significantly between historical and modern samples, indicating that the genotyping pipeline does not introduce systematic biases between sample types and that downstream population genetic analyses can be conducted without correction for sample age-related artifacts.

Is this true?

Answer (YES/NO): YES